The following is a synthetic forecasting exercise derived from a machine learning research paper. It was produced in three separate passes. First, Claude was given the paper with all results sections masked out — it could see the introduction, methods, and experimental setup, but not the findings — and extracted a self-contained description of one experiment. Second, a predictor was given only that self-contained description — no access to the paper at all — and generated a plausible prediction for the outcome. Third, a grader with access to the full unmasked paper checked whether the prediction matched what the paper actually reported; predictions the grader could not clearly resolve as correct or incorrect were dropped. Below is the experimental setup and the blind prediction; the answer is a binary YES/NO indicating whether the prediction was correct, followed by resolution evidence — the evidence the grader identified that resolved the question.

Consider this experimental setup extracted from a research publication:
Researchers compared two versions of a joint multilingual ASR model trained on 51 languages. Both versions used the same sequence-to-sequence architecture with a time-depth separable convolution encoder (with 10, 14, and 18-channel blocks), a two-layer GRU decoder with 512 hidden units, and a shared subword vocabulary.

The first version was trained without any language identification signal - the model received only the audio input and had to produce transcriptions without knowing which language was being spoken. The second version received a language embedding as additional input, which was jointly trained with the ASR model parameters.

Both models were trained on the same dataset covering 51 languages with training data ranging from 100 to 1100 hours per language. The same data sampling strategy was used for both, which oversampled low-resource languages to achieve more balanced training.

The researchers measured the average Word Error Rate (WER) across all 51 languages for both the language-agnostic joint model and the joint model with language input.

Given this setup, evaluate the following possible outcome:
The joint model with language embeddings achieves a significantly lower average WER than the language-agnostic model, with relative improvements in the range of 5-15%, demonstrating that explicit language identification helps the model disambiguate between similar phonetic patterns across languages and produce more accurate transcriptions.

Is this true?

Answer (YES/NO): NO